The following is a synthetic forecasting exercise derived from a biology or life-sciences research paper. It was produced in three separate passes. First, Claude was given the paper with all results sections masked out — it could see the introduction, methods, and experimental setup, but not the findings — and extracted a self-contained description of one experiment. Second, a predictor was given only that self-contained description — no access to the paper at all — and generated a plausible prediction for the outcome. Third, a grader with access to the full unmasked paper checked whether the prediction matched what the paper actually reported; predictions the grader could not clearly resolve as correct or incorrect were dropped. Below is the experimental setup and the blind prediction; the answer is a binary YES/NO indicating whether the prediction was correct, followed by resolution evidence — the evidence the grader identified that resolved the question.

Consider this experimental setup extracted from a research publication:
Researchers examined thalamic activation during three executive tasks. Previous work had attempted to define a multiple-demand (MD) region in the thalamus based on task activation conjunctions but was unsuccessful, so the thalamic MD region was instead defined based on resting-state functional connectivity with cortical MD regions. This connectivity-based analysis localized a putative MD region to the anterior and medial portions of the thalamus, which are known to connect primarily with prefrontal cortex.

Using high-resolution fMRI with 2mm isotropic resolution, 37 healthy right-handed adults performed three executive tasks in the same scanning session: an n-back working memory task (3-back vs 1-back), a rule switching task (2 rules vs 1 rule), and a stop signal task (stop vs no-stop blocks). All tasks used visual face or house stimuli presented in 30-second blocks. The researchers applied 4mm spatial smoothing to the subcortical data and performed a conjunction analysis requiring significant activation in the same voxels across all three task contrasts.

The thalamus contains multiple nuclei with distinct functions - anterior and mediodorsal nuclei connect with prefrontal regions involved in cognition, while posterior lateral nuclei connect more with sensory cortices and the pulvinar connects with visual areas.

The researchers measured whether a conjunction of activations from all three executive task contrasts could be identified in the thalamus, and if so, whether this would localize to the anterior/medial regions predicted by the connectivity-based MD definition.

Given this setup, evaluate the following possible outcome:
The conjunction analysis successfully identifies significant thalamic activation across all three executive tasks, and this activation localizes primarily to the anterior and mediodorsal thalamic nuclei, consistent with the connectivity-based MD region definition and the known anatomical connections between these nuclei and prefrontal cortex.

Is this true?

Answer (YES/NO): YES